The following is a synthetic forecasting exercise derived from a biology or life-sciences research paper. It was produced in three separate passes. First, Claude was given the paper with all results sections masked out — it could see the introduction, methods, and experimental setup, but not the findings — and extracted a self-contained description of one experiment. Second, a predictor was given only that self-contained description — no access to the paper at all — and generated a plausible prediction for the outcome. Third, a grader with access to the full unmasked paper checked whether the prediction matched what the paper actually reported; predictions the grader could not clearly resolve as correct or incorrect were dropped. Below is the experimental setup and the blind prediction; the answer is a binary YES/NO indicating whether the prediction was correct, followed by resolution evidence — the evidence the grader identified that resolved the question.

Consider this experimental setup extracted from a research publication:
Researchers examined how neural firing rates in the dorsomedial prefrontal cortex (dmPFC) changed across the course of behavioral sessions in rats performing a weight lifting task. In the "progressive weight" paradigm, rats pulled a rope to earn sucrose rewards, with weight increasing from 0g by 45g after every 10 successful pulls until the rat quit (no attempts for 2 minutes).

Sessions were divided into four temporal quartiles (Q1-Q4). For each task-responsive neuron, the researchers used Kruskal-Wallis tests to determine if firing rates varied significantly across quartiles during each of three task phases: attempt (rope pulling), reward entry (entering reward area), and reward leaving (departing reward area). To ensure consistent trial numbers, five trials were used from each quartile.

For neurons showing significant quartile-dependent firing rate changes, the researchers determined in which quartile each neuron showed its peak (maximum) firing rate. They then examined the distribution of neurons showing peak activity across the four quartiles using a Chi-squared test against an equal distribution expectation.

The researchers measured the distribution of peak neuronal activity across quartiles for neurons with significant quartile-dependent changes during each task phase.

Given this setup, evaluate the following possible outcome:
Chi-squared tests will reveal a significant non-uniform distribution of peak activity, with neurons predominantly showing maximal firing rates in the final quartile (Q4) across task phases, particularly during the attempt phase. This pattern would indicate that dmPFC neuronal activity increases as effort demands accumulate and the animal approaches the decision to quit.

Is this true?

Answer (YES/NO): NO